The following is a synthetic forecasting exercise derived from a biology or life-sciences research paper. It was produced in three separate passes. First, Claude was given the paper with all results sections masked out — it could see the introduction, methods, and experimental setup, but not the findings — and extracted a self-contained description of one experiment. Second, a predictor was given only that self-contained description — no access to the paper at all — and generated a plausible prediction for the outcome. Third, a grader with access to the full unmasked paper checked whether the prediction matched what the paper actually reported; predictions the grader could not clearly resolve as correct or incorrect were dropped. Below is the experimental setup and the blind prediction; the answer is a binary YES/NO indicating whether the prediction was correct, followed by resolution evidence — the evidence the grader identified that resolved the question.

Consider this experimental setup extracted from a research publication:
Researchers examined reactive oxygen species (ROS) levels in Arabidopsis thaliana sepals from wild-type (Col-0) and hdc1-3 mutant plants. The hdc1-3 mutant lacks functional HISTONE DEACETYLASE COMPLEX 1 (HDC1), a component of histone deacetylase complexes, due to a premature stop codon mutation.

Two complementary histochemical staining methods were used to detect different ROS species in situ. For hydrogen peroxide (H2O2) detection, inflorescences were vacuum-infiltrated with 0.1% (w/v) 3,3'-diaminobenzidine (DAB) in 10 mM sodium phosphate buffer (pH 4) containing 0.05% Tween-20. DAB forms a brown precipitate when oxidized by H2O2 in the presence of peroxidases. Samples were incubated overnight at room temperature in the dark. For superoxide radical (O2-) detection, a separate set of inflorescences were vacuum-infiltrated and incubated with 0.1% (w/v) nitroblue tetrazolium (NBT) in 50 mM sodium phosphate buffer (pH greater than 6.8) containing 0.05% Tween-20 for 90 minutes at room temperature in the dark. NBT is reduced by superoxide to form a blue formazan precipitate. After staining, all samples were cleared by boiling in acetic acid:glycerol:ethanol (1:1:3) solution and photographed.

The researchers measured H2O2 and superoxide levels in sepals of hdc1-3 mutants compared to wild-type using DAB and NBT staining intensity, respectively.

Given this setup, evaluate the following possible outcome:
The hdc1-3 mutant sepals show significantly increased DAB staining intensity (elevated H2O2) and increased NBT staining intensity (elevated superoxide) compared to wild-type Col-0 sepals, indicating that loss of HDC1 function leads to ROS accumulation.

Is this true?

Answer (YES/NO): NO